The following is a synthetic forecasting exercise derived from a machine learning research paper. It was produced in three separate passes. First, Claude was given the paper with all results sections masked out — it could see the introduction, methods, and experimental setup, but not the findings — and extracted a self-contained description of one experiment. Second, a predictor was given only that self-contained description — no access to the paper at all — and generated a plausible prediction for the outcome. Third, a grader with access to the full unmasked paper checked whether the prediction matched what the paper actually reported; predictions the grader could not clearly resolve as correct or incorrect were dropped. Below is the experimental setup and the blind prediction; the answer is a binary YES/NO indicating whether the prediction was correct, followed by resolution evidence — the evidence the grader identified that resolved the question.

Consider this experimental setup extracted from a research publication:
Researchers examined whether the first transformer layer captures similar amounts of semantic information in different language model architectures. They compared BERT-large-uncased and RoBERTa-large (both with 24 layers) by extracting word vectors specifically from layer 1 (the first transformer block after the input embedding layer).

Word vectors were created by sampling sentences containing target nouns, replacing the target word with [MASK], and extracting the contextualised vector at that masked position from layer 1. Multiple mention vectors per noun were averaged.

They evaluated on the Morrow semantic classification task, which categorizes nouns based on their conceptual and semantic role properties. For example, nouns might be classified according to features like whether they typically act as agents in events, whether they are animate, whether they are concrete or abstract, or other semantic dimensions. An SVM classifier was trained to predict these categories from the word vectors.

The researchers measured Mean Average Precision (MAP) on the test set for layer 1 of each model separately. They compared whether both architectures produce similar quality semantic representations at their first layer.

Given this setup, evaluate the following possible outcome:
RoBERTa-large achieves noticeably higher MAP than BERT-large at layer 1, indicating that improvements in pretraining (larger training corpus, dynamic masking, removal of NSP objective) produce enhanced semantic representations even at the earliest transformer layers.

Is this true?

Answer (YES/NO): NO